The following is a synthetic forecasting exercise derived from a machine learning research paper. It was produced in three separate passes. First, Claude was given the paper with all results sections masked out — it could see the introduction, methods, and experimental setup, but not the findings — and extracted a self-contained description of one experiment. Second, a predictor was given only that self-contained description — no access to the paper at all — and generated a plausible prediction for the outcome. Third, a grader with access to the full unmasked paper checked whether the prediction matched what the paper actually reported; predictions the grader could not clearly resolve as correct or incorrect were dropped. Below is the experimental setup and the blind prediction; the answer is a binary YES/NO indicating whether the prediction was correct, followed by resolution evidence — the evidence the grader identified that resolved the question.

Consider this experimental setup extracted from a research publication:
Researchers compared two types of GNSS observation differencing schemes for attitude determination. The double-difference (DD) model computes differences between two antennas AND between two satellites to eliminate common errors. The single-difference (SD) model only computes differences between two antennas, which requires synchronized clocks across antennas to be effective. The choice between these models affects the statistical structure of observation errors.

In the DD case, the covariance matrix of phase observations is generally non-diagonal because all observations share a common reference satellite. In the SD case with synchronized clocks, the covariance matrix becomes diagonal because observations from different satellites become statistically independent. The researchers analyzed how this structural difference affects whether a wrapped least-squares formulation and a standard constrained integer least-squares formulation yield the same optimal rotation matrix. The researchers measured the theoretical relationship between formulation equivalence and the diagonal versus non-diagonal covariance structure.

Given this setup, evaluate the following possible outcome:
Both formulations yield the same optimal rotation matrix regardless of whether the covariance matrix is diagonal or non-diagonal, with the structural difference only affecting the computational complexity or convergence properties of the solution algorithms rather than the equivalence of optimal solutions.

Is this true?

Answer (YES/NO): NO